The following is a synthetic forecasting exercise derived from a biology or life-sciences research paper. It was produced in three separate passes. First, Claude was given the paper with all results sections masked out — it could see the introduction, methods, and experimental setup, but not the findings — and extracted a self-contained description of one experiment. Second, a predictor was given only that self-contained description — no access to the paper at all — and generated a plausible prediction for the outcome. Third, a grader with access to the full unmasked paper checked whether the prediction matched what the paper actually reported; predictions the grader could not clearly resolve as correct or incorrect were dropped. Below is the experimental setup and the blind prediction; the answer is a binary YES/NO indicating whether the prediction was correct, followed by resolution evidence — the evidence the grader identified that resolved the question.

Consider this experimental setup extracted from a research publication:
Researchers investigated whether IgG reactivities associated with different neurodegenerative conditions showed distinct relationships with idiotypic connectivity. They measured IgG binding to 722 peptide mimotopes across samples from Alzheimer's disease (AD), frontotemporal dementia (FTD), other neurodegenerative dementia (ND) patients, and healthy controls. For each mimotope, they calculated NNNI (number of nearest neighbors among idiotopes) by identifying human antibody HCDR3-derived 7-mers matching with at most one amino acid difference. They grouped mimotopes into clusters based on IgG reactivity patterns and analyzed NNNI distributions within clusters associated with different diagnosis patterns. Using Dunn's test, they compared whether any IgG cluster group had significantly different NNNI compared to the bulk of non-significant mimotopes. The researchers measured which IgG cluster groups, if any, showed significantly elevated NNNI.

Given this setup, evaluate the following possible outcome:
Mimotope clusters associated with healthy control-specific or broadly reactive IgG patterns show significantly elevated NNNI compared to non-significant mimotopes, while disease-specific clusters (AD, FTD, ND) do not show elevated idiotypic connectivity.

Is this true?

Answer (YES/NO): NO